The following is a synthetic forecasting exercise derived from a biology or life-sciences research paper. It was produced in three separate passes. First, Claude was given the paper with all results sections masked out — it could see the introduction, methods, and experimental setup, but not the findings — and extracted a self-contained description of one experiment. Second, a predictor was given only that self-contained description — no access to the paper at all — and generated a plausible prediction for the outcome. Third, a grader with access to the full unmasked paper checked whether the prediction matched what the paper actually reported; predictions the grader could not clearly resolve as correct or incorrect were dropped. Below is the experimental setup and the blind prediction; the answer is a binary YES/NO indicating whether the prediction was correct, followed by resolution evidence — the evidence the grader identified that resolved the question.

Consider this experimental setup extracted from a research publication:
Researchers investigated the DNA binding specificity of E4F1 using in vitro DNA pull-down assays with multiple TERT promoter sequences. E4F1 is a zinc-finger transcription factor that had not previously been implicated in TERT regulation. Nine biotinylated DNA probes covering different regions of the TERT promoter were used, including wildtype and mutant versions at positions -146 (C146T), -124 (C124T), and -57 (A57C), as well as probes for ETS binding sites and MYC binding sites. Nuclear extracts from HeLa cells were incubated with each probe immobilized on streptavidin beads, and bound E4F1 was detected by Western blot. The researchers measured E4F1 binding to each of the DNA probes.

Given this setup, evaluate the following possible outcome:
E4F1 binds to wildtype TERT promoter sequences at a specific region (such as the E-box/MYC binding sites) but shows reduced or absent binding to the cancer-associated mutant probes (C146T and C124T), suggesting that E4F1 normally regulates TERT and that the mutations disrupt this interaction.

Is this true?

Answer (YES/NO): NO